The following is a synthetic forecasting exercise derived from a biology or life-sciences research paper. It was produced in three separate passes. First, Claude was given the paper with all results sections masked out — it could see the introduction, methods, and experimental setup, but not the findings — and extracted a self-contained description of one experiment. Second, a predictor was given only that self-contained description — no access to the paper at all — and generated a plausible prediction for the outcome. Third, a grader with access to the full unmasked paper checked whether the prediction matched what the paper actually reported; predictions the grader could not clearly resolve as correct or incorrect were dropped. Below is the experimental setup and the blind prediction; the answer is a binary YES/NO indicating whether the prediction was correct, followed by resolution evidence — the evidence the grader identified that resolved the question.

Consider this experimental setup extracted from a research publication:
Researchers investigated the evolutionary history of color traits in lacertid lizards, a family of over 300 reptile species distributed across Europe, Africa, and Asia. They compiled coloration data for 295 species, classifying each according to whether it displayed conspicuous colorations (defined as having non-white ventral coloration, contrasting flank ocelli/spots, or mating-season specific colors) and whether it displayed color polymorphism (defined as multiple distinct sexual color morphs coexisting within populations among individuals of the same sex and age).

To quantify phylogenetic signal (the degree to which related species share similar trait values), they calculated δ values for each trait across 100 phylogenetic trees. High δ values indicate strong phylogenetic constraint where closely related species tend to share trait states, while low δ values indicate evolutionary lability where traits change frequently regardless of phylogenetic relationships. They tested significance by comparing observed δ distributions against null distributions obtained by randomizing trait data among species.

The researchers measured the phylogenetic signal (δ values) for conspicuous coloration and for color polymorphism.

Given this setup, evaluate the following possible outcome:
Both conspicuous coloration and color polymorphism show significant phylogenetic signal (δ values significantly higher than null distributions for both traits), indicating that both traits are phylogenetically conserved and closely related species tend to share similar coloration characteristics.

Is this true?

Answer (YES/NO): YES